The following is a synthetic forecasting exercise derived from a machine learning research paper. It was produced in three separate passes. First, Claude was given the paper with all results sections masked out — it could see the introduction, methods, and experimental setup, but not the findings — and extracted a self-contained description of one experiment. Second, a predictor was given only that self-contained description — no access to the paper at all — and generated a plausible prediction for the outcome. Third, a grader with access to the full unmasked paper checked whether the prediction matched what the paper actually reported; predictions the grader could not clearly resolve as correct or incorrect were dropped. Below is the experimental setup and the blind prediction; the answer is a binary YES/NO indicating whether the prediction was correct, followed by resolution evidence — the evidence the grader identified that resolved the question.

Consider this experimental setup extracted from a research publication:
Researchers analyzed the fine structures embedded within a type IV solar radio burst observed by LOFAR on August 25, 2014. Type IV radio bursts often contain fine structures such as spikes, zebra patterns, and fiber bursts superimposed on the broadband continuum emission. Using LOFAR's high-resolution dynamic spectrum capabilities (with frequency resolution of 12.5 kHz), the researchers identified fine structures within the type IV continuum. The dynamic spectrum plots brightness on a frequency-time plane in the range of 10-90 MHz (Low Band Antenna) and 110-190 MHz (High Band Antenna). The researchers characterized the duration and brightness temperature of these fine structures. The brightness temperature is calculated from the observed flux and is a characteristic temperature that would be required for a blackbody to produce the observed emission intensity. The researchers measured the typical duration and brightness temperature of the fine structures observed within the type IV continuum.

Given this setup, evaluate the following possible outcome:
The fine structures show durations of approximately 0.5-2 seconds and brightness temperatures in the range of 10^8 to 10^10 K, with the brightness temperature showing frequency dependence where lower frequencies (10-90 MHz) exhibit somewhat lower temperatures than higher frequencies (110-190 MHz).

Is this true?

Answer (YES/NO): NO